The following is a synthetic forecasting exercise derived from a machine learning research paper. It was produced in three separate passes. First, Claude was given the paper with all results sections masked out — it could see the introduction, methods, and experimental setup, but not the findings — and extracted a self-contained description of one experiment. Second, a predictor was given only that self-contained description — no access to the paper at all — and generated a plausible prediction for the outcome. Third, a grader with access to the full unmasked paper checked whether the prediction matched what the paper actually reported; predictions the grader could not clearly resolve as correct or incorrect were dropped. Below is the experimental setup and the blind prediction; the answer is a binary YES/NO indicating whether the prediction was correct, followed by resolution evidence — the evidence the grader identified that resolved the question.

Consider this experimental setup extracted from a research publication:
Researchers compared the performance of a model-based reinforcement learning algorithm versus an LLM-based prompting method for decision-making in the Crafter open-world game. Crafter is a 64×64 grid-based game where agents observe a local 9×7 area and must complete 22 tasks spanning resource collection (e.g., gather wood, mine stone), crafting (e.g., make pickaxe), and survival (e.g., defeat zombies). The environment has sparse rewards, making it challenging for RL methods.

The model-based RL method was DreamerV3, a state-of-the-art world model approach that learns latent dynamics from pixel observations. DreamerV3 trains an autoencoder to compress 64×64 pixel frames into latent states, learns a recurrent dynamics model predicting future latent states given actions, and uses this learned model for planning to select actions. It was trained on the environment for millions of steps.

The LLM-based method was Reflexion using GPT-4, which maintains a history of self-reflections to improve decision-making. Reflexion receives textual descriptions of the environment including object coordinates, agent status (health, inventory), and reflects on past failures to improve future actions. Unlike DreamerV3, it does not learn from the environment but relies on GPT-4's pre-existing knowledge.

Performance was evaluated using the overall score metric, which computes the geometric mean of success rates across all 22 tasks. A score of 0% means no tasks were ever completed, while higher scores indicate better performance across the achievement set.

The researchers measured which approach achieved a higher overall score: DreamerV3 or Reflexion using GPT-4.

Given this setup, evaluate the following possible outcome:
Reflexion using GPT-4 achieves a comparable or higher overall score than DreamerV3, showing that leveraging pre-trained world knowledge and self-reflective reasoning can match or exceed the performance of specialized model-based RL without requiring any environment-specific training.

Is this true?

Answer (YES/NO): NO